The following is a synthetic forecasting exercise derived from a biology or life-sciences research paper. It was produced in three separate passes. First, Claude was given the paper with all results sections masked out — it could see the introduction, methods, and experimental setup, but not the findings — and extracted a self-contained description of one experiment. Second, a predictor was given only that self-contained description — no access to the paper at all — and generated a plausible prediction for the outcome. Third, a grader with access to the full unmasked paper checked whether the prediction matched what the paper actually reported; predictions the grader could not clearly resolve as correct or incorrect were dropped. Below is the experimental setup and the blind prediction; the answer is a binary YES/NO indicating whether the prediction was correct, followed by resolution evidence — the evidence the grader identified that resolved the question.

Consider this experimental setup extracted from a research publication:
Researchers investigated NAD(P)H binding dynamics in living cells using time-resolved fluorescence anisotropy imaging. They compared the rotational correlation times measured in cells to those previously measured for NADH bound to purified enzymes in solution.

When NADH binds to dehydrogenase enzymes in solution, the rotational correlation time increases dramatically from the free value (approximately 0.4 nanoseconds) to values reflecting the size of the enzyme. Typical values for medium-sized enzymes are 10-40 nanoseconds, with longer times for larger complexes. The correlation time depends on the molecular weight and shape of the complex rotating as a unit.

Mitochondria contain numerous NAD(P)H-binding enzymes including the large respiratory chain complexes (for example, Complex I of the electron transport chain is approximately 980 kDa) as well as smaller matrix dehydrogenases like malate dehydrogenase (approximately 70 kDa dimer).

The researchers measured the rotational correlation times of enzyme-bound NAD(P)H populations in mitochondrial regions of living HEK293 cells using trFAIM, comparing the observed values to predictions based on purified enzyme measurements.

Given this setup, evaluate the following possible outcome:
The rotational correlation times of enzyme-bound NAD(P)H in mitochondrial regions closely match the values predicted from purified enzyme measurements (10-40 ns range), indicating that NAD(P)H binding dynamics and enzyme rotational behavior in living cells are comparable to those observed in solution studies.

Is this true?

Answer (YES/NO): NO